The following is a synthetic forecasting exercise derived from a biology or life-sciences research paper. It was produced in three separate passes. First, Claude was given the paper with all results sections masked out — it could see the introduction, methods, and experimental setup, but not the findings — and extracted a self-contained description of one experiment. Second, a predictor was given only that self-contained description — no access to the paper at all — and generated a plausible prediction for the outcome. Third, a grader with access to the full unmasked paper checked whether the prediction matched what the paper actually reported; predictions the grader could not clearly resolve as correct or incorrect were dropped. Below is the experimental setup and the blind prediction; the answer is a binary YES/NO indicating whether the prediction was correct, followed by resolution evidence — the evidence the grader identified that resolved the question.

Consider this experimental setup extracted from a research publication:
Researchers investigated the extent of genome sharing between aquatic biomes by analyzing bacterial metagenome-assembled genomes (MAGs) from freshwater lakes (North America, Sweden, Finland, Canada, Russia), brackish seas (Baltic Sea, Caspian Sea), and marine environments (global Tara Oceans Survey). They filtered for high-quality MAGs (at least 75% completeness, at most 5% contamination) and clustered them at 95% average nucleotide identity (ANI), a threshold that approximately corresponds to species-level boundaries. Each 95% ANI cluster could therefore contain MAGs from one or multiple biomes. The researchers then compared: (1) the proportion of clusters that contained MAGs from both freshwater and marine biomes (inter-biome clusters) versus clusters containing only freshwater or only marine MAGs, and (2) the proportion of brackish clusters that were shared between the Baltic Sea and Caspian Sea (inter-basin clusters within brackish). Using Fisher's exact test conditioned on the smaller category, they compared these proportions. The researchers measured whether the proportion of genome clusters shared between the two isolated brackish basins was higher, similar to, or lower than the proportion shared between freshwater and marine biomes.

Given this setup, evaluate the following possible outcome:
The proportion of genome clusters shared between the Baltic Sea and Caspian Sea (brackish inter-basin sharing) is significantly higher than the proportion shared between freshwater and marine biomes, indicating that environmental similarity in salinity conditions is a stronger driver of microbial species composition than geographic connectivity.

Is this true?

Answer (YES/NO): YES